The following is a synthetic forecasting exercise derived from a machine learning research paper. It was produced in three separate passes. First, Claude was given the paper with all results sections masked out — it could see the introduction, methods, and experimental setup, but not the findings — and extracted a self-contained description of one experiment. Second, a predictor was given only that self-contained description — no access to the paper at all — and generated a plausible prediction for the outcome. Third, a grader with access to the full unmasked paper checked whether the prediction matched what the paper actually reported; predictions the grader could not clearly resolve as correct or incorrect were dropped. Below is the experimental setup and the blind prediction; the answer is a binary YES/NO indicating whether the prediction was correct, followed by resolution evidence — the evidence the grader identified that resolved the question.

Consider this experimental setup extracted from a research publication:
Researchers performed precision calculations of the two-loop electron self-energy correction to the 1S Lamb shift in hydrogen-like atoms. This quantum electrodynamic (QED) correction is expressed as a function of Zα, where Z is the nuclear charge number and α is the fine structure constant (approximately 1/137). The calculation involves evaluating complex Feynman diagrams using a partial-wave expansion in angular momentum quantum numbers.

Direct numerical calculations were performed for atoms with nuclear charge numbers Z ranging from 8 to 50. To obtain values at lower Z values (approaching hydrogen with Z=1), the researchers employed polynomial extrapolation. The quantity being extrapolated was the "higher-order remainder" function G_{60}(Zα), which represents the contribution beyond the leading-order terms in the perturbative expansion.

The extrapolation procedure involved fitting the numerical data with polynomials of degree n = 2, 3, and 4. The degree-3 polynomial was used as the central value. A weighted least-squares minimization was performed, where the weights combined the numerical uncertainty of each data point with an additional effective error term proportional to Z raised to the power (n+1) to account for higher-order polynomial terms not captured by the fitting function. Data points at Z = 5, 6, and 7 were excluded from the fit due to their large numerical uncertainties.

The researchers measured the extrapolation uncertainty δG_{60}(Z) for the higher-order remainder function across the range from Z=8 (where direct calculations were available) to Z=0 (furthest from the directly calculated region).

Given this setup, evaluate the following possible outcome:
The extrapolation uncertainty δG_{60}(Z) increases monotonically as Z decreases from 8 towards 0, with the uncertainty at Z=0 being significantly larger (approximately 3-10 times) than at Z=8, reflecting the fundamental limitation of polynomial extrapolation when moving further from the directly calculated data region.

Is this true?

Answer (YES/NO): NO